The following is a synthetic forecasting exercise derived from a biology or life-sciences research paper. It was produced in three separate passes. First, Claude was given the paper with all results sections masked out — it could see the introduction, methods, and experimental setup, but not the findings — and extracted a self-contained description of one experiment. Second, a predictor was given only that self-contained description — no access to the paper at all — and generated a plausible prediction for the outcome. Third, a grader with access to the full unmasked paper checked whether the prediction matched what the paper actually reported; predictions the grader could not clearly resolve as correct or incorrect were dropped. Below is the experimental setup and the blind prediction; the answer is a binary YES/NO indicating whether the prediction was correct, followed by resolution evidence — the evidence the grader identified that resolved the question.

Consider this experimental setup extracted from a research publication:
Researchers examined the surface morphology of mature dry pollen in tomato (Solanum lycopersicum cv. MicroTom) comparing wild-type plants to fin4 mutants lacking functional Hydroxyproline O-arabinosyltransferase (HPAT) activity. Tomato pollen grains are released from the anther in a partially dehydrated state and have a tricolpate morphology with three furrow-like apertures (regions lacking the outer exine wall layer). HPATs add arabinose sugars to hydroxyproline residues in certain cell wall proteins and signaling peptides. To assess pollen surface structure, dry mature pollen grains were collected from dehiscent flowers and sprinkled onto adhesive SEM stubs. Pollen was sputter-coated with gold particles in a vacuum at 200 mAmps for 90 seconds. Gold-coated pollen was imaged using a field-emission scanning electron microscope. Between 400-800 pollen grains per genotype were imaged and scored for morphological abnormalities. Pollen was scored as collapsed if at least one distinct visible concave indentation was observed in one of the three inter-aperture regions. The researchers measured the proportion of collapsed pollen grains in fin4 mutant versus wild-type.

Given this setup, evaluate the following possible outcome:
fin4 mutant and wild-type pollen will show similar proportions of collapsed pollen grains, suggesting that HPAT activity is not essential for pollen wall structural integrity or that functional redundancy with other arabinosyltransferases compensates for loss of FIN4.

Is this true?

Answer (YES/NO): NO